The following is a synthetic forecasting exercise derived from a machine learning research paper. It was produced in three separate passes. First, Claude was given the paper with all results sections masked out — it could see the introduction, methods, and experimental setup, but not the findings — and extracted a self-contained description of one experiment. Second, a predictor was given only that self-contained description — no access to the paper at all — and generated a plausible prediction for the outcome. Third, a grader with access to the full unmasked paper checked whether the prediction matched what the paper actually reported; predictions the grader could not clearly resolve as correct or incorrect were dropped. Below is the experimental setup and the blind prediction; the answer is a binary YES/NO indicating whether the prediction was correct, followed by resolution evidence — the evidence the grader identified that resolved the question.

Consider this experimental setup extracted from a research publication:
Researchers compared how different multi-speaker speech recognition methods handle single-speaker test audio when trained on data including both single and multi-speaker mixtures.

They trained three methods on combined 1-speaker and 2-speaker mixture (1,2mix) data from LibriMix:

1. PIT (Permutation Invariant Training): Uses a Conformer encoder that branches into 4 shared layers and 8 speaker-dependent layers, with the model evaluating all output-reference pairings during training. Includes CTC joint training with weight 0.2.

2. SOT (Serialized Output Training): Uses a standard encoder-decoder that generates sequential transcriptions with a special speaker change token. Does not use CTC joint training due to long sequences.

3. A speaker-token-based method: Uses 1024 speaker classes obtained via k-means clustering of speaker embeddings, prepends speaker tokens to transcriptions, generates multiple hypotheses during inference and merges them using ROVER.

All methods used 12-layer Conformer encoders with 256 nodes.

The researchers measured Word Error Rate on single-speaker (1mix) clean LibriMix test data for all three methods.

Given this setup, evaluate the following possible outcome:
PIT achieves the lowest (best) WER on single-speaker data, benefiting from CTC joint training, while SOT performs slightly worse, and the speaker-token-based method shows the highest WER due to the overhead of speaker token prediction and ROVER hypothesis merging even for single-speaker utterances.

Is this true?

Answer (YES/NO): NO